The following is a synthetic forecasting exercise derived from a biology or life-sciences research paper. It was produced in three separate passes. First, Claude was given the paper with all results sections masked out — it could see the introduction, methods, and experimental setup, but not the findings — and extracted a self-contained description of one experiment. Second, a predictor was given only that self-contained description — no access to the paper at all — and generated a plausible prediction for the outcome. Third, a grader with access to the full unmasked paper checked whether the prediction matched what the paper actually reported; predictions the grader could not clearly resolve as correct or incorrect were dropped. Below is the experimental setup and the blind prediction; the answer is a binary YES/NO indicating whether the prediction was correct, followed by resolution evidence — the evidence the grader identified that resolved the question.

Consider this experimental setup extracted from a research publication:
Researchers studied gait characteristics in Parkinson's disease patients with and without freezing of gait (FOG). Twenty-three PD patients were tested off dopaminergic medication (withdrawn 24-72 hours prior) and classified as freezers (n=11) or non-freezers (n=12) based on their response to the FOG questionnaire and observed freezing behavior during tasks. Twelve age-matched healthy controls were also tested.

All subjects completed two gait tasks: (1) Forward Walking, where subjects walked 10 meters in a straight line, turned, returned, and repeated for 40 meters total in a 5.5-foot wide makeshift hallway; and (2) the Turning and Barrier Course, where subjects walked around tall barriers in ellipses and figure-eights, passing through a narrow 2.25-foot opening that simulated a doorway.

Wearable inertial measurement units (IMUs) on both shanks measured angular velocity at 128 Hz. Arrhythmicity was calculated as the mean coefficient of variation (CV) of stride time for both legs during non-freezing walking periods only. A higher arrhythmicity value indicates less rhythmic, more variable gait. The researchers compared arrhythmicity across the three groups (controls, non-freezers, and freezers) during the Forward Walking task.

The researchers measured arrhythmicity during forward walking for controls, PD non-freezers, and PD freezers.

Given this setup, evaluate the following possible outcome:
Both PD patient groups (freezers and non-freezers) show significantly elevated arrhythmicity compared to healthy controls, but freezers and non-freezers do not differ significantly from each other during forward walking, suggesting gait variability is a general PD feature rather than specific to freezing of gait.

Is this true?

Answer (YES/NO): NO